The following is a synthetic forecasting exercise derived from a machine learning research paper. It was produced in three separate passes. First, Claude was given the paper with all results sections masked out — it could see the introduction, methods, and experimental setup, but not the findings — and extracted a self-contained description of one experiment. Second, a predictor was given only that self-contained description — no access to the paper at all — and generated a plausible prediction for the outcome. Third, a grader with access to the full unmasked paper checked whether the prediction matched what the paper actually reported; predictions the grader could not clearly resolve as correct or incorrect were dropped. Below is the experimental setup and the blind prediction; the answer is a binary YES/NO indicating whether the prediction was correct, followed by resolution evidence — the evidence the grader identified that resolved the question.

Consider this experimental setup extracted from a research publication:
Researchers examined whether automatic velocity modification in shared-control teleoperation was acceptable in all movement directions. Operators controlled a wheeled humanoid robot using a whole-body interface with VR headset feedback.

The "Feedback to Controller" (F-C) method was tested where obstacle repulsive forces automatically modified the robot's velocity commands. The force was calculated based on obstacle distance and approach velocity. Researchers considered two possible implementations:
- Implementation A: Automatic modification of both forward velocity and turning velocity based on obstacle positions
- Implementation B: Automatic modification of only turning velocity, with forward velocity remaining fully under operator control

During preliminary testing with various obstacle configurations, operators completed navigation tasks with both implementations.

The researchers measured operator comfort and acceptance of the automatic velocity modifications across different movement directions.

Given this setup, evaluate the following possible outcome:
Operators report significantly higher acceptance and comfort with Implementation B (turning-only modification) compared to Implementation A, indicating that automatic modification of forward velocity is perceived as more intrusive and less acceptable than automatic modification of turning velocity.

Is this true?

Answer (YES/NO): YES